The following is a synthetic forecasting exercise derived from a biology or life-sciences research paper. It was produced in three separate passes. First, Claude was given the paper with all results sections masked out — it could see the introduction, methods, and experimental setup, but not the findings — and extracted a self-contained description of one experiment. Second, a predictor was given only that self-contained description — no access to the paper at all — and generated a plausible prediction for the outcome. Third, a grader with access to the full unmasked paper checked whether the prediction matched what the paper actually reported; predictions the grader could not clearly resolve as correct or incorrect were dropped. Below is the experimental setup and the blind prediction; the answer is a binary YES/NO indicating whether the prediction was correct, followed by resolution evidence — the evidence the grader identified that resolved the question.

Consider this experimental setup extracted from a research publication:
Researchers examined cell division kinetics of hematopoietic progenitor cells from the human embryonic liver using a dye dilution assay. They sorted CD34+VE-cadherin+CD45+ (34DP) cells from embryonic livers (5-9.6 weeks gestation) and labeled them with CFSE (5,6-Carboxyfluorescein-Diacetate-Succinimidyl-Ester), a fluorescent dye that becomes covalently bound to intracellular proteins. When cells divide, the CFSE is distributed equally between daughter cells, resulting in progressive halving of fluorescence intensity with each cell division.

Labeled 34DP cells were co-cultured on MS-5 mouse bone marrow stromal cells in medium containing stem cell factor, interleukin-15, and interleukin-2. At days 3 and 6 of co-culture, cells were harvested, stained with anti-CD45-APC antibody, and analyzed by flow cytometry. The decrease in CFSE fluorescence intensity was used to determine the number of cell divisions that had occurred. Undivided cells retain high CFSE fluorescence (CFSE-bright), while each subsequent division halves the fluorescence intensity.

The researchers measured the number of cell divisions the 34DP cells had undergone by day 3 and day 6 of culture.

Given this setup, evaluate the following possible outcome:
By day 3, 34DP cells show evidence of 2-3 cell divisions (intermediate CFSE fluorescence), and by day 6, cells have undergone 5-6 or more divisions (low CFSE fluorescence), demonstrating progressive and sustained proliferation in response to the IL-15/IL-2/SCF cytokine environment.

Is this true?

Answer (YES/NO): YES